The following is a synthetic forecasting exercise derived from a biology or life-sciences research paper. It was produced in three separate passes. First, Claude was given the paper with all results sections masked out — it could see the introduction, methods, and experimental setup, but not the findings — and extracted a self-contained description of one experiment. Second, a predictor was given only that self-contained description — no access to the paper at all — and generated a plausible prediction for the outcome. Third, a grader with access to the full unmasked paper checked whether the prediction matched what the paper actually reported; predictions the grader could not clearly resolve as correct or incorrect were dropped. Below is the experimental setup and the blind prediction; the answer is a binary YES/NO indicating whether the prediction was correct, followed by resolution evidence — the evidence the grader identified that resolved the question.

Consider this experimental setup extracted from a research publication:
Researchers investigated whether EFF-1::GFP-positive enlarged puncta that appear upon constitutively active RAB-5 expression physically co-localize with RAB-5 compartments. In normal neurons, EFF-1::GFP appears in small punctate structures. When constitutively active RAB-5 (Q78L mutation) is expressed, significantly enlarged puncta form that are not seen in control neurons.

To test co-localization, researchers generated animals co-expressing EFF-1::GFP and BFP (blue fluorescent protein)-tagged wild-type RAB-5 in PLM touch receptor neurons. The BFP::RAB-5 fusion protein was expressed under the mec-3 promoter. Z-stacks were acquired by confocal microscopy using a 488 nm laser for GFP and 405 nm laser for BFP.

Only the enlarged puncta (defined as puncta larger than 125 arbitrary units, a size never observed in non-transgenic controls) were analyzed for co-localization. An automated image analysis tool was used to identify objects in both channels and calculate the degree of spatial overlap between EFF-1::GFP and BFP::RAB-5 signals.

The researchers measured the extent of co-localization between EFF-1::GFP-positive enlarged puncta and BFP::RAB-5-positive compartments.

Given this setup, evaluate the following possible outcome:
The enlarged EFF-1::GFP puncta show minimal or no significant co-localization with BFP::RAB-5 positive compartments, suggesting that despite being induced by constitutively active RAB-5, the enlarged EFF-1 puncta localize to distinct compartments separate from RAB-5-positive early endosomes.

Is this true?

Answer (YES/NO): NO